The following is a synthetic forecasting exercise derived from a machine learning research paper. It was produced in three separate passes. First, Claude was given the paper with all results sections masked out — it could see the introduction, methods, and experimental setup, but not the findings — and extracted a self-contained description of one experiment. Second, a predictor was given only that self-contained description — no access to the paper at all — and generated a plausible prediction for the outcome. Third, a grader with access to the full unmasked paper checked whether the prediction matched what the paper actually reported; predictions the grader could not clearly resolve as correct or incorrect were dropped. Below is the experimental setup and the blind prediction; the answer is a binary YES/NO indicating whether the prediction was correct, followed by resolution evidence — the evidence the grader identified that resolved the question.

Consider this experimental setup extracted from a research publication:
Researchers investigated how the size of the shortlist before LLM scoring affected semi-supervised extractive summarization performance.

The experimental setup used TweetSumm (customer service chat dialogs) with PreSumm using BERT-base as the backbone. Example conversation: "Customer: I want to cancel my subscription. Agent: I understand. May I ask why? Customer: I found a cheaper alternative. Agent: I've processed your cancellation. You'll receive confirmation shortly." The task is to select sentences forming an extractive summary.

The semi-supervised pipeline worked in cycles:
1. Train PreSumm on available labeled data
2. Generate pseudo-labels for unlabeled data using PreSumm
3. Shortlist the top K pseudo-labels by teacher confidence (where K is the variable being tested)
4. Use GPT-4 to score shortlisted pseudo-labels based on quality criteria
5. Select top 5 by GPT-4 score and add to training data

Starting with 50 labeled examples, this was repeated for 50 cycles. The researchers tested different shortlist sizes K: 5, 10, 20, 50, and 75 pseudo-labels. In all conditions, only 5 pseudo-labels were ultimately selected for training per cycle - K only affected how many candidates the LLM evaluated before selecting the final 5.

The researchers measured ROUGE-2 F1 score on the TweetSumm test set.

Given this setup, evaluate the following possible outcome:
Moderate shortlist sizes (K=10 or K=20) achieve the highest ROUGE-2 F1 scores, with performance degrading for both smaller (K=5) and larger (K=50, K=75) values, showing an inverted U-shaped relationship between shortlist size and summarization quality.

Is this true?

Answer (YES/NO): NO